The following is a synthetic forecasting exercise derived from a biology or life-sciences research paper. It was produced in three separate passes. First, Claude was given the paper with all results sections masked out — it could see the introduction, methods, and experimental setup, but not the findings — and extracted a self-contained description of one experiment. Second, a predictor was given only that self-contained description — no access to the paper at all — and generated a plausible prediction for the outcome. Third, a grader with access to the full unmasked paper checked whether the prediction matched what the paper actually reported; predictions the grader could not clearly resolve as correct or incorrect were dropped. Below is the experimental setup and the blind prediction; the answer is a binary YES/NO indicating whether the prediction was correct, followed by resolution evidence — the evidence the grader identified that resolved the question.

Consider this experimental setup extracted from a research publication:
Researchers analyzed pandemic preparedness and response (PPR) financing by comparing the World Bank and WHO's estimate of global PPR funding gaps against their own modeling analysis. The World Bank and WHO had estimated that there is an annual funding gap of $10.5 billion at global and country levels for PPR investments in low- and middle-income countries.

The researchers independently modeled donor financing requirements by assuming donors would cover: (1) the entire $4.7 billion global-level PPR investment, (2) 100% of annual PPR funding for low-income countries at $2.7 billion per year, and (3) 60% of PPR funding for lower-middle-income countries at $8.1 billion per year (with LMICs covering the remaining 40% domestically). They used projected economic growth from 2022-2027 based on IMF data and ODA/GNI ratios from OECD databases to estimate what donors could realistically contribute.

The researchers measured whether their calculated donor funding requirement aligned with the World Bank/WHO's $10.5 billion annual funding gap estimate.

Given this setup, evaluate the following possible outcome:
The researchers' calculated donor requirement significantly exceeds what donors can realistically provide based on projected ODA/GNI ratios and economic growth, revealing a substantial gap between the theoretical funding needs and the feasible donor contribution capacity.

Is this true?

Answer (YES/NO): YES